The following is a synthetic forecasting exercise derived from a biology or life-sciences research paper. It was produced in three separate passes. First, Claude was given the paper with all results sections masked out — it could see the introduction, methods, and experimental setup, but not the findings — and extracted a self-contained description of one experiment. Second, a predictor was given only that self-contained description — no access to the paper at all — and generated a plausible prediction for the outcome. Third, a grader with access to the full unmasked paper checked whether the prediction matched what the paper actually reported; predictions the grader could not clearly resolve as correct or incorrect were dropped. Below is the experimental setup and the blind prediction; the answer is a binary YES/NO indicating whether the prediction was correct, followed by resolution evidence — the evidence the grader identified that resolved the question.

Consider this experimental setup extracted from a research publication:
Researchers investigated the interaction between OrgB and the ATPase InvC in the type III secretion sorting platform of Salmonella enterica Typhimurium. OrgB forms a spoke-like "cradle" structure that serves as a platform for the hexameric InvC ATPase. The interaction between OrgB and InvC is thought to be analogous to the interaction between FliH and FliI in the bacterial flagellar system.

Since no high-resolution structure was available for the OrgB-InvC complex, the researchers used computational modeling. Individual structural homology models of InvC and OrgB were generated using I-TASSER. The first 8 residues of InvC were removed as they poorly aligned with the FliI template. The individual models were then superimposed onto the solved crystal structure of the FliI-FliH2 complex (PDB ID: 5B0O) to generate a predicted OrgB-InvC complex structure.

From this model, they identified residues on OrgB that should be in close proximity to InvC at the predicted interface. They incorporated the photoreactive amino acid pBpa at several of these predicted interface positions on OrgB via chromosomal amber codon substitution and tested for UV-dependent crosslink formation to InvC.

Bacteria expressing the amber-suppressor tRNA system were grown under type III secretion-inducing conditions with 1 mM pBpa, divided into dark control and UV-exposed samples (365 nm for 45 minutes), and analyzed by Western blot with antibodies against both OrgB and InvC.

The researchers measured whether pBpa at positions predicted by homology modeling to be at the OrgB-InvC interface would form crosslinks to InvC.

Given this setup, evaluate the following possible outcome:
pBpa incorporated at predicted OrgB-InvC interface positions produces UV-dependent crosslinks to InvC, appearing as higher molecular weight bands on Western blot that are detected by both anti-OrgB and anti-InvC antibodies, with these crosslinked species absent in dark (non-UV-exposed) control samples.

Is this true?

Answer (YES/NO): YES